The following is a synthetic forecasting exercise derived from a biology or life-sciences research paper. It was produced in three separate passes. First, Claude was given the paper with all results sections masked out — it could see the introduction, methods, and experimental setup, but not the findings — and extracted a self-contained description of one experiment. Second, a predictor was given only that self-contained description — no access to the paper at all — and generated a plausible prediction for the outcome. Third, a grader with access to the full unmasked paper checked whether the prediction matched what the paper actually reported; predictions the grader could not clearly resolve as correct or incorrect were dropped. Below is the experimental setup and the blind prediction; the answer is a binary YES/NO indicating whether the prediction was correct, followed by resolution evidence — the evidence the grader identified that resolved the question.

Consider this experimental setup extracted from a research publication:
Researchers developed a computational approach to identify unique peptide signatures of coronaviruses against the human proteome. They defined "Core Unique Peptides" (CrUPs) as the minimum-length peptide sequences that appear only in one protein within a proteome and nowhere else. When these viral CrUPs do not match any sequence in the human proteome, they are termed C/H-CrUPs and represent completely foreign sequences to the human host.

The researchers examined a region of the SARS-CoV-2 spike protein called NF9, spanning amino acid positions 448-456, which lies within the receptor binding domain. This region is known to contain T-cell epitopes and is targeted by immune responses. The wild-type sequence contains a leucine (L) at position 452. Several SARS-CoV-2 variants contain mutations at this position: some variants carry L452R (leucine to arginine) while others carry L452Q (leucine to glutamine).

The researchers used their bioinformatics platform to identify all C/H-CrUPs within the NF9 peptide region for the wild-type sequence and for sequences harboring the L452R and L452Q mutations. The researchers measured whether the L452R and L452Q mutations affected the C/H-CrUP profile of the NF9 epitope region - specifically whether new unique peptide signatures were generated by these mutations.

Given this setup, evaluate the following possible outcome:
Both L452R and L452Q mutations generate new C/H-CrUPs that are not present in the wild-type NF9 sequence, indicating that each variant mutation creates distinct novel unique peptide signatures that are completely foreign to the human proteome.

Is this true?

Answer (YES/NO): YES